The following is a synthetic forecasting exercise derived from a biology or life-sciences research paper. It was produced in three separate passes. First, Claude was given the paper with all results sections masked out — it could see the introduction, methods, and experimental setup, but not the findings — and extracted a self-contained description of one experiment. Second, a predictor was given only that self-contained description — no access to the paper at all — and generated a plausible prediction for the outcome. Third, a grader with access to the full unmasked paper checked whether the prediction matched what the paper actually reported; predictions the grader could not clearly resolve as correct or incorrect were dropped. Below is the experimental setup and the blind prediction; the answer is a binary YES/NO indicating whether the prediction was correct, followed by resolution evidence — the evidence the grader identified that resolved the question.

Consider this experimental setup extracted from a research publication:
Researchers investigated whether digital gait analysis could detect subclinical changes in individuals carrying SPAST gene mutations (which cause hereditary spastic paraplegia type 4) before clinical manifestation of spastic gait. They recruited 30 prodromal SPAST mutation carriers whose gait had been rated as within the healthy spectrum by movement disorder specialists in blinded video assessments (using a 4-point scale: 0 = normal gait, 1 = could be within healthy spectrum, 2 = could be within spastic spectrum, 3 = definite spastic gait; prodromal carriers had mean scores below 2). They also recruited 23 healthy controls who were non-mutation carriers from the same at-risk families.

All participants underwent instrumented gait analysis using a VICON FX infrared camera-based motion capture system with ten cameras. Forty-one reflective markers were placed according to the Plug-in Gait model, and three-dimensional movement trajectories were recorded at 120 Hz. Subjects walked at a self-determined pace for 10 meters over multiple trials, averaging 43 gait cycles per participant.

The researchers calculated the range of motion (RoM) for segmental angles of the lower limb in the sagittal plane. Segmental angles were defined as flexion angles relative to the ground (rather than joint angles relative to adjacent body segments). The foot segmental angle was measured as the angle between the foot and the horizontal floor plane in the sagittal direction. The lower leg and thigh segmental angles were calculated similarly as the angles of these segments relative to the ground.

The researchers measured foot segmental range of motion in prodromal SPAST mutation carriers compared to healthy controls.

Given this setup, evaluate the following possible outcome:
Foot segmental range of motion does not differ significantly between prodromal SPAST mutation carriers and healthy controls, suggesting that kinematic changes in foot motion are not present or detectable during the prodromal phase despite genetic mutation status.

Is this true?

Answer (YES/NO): NO